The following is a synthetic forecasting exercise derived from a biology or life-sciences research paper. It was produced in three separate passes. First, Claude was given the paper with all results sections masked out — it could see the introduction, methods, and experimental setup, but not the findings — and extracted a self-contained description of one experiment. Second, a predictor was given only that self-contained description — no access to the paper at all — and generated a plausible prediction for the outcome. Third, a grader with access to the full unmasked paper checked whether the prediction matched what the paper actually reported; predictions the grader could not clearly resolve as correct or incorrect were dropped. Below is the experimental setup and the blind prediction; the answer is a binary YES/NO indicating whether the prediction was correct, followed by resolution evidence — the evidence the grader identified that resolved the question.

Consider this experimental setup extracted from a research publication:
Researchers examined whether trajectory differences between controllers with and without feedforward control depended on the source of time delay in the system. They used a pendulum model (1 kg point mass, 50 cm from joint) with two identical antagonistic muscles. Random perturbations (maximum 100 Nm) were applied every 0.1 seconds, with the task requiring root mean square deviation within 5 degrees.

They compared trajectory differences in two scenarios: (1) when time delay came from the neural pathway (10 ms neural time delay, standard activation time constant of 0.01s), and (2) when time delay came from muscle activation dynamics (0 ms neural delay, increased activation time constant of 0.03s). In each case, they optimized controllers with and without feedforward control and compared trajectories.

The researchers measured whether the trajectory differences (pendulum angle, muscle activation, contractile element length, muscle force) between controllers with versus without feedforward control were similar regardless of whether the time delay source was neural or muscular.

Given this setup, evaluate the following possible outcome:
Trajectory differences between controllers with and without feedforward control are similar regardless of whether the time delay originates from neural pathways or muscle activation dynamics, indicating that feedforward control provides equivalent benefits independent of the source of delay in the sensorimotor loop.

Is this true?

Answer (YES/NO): NO